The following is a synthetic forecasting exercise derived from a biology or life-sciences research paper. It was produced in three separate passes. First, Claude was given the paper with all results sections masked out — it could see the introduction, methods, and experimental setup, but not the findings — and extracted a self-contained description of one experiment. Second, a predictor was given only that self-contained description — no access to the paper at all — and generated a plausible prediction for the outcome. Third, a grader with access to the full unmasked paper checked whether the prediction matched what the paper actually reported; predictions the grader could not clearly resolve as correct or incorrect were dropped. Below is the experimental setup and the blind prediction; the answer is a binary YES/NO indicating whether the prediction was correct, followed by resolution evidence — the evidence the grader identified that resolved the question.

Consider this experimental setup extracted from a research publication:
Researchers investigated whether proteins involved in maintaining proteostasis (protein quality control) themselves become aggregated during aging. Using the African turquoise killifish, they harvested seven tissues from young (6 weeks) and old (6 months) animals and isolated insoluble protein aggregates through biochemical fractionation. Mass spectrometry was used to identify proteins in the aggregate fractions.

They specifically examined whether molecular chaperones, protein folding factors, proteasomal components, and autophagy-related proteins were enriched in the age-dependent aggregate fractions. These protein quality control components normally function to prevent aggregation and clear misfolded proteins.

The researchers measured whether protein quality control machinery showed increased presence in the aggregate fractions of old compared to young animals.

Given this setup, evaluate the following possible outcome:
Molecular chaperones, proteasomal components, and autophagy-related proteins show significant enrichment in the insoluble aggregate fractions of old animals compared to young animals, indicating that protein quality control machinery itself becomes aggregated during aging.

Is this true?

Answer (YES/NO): YES